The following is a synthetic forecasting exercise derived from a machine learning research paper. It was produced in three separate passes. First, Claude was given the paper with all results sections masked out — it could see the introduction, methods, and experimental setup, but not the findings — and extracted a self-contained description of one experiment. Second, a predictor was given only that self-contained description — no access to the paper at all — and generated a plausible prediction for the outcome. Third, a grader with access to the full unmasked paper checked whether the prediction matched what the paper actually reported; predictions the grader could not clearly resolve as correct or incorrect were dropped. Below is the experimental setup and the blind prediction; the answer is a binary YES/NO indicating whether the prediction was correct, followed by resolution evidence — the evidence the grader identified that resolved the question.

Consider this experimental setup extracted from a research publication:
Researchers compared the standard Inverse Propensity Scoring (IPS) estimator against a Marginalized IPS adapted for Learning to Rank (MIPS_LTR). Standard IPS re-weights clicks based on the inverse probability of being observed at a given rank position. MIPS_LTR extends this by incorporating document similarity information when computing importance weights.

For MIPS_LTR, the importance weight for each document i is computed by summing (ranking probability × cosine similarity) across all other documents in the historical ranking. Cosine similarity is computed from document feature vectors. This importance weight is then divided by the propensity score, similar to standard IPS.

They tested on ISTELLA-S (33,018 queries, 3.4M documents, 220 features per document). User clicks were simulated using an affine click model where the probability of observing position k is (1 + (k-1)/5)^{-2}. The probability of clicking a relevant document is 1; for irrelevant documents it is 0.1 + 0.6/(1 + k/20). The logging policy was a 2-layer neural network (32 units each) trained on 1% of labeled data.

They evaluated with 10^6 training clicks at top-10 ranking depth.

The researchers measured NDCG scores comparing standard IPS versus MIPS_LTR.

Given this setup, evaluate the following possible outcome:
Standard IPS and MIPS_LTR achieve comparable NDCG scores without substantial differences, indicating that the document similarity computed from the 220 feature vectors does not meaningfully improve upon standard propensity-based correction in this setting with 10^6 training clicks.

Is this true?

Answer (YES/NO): NO